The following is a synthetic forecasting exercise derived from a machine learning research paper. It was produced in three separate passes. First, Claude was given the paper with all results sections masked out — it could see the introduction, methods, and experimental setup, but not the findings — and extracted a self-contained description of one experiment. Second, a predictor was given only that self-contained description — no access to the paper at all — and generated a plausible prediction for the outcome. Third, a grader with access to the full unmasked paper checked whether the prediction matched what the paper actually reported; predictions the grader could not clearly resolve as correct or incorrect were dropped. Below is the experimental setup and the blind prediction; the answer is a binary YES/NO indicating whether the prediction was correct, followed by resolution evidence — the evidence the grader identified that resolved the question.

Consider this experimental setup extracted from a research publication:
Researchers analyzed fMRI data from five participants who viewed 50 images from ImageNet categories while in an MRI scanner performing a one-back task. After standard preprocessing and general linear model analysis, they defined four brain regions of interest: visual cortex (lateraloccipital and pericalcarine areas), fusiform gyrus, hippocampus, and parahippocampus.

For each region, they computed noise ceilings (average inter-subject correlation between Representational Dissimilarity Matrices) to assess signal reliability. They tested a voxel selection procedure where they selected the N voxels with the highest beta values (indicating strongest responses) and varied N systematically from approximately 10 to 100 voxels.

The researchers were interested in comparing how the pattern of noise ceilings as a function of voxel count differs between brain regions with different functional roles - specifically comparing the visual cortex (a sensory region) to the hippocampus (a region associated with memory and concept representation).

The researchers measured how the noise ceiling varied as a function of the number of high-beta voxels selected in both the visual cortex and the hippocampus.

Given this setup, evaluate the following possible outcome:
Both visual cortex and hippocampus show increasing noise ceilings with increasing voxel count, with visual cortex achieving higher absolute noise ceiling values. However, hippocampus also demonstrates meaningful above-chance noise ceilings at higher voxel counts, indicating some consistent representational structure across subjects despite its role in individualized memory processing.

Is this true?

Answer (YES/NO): NO